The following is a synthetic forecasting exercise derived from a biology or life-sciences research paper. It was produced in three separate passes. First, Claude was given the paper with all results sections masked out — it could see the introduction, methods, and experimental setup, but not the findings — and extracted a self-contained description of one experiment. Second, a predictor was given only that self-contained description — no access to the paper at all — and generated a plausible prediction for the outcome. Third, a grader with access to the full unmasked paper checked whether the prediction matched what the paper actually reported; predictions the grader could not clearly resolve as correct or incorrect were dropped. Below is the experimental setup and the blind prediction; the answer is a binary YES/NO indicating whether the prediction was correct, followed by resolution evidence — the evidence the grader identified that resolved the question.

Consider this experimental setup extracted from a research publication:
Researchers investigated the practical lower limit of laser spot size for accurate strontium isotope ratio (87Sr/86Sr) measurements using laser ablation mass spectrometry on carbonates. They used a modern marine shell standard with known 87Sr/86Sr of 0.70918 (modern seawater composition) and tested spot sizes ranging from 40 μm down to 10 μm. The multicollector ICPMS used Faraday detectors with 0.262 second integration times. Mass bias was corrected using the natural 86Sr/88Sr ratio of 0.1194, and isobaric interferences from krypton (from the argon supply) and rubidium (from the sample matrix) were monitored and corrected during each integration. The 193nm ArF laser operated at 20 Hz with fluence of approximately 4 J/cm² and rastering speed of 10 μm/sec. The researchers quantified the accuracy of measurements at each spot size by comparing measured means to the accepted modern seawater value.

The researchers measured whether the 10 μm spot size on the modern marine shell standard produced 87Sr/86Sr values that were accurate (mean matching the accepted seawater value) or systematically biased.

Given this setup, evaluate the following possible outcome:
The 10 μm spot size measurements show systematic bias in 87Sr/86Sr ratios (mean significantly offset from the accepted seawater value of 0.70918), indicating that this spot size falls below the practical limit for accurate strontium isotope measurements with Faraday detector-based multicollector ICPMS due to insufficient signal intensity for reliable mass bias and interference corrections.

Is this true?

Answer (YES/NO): YES